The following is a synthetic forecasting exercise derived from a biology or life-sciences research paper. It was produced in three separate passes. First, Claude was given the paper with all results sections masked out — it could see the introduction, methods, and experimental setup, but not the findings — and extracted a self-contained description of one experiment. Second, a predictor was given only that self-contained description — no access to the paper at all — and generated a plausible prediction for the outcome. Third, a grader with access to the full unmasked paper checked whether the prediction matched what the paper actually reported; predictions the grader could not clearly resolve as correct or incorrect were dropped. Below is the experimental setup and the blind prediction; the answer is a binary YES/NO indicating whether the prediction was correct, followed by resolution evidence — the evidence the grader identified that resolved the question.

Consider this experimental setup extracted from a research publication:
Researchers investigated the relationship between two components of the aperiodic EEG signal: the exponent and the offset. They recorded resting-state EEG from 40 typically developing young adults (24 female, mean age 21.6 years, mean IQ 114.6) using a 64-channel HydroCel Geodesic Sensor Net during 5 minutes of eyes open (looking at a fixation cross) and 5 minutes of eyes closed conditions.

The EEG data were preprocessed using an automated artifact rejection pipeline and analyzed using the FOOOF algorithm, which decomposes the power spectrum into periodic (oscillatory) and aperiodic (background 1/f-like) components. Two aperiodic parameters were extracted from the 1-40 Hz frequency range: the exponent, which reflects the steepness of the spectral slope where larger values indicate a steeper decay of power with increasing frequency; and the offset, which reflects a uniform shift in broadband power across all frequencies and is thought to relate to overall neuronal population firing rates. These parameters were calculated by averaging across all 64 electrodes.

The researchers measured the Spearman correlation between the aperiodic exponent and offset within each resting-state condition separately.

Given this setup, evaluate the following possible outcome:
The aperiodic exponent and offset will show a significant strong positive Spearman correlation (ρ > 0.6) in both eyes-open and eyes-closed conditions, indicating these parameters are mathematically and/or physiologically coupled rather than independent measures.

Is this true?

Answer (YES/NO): YES